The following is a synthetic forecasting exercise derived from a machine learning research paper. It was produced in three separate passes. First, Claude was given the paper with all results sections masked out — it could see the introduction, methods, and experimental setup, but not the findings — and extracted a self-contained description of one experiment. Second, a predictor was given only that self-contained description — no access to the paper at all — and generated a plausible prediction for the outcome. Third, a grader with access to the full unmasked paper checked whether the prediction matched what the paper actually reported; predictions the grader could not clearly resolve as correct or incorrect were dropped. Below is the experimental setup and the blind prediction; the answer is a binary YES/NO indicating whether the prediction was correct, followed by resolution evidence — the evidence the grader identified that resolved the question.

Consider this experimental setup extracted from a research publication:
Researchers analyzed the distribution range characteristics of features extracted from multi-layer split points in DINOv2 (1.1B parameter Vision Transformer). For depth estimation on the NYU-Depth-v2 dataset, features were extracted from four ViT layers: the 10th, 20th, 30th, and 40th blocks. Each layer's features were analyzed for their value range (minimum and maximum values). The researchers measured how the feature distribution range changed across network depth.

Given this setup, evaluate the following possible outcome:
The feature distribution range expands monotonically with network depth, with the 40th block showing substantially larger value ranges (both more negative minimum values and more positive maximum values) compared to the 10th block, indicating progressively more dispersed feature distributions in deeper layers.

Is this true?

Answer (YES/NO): YES